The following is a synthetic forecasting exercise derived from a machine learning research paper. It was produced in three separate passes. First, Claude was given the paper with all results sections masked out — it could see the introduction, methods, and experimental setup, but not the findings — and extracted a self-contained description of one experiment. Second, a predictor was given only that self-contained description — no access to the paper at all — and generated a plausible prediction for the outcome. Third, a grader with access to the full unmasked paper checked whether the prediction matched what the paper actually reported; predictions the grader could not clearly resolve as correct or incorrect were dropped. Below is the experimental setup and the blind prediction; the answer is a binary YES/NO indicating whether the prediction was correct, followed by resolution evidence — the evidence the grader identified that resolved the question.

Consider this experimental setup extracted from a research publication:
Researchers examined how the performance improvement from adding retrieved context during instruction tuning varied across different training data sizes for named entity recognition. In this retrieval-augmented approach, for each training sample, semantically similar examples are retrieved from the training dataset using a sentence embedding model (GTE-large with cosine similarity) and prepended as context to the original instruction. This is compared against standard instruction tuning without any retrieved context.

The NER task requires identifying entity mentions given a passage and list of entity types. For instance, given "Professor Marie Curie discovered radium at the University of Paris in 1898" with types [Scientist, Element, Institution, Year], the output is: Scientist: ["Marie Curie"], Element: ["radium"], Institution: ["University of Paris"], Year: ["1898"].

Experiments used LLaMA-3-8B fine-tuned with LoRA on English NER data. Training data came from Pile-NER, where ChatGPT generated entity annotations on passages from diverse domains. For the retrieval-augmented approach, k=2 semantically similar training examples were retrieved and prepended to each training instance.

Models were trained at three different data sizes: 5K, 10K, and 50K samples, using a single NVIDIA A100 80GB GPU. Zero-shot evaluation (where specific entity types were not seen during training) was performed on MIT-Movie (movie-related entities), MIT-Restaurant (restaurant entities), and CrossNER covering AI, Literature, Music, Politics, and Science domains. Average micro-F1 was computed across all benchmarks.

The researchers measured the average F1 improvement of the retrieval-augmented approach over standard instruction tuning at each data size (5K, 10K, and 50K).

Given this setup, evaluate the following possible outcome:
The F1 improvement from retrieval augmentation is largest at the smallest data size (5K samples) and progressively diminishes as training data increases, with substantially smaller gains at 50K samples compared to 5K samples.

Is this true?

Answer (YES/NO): NO